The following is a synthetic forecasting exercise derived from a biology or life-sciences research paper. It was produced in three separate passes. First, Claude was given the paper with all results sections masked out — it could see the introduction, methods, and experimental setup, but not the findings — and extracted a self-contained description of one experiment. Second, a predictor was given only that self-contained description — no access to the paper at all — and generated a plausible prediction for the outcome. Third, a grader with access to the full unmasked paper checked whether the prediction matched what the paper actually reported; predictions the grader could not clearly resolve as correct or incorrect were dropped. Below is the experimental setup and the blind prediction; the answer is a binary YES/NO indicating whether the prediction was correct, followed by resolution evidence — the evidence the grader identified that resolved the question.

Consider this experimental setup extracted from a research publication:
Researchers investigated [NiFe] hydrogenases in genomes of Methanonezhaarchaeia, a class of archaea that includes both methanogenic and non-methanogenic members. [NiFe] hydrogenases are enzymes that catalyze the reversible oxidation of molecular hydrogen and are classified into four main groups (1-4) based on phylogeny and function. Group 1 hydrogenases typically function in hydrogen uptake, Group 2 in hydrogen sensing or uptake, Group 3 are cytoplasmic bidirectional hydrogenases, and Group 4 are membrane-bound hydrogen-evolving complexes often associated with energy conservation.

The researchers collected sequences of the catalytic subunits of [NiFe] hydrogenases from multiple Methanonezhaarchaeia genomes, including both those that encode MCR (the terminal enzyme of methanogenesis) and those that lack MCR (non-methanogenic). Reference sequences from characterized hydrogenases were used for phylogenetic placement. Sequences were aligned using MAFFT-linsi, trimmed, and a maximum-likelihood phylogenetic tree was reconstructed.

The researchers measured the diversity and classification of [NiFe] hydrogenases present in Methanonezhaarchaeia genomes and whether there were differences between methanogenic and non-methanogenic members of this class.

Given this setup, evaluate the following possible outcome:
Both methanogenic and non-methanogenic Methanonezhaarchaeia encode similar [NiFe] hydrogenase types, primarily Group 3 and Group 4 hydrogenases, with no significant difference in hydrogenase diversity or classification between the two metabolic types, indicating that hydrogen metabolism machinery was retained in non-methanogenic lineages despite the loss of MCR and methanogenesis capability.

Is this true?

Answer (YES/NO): NO